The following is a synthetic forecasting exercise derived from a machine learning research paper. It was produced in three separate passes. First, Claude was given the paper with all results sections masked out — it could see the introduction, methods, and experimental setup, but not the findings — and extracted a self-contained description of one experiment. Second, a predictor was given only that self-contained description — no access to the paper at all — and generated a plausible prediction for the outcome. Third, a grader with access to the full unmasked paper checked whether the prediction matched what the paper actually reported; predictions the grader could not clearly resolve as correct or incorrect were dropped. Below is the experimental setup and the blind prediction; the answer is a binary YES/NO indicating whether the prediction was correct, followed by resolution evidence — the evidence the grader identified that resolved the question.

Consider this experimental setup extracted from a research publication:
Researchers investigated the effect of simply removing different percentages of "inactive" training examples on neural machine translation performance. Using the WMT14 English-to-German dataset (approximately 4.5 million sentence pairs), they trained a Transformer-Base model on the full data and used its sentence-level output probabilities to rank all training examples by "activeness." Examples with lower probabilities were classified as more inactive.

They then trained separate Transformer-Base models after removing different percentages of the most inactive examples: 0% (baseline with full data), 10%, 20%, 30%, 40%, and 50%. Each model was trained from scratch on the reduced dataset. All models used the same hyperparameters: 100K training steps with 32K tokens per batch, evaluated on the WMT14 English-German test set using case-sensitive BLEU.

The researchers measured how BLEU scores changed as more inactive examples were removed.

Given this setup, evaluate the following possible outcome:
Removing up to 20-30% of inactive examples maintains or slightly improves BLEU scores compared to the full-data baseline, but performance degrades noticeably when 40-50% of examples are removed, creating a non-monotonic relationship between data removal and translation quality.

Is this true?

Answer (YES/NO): NO